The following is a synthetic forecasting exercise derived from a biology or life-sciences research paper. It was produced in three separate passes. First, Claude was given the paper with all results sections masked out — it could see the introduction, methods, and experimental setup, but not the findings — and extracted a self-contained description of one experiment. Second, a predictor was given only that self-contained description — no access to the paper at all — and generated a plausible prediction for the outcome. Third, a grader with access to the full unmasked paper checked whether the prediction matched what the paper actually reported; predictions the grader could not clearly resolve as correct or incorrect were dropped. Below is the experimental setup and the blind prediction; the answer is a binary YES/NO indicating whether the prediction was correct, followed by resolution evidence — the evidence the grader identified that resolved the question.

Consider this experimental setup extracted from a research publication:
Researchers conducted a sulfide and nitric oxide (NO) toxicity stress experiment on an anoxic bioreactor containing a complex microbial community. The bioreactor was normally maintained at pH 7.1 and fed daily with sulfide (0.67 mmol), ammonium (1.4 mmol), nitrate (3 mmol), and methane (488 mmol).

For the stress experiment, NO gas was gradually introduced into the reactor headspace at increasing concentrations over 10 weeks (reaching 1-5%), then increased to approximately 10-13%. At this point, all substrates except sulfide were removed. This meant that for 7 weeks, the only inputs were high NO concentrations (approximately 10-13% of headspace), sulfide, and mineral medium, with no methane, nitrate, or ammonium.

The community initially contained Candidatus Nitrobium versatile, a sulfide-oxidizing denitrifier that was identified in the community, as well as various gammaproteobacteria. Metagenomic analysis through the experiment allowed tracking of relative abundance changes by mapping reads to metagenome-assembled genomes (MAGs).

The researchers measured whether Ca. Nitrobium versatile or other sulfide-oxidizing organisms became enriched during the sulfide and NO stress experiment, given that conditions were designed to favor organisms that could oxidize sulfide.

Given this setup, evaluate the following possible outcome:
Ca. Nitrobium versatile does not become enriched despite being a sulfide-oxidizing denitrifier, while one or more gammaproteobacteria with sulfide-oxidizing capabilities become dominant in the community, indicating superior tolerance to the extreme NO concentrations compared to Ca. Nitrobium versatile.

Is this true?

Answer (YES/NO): YES